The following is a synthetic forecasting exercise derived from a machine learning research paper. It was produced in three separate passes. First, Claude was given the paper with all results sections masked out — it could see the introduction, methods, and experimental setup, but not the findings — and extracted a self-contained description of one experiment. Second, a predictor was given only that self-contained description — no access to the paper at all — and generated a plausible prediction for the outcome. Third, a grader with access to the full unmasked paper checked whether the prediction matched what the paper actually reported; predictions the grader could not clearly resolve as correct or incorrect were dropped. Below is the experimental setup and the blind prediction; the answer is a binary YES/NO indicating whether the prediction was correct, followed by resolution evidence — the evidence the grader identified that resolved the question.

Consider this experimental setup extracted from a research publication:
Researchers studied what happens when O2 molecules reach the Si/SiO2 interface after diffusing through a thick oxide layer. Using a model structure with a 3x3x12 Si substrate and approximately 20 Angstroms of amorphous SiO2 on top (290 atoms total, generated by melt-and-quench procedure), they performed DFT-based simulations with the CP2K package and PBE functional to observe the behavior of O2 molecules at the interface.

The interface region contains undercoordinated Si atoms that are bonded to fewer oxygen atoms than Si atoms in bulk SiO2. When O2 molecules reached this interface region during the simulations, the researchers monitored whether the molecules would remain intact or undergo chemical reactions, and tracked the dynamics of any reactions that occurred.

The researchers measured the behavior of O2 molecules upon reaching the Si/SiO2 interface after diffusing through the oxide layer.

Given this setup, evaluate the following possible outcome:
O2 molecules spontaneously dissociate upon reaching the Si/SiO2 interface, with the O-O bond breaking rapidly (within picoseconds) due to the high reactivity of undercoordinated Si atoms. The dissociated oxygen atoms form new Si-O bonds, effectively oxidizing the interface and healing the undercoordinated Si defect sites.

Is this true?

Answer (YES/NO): YES